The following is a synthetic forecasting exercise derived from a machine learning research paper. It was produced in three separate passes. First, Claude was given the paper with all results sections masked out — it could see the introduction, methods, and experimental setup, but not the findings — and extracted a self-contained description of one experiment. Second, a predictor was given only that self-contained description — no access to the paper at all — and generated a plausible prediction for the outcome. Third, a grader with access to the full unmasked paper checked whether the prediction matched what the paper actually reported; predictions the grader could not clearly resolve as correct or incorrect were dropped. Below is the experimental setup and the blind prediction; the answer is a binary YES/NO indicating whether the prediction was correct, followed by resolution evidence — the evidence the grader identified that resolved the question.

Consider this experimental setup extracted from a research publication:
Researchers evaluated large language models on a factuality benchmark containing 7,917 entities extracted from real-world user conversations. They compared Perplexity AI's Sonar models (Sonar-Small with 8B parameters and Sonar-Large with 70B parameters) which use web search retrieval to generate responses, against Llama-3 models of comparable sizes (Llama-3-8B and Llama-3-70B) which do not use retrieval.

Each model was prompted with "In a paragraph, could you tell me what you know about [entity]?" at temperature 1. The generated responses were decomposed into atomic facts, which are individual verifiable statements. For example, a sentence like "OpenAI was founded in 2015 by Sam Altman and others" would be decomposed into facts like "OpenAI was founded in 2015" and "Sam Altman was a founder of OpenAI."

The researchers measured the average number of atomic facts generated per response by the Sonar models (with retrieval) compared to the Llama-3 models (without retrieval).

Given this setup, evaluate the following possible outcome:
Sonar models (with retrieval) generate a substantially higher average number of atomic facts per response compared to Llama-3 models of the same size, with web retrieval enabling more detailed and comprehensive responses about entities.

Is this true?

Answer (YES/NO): YES